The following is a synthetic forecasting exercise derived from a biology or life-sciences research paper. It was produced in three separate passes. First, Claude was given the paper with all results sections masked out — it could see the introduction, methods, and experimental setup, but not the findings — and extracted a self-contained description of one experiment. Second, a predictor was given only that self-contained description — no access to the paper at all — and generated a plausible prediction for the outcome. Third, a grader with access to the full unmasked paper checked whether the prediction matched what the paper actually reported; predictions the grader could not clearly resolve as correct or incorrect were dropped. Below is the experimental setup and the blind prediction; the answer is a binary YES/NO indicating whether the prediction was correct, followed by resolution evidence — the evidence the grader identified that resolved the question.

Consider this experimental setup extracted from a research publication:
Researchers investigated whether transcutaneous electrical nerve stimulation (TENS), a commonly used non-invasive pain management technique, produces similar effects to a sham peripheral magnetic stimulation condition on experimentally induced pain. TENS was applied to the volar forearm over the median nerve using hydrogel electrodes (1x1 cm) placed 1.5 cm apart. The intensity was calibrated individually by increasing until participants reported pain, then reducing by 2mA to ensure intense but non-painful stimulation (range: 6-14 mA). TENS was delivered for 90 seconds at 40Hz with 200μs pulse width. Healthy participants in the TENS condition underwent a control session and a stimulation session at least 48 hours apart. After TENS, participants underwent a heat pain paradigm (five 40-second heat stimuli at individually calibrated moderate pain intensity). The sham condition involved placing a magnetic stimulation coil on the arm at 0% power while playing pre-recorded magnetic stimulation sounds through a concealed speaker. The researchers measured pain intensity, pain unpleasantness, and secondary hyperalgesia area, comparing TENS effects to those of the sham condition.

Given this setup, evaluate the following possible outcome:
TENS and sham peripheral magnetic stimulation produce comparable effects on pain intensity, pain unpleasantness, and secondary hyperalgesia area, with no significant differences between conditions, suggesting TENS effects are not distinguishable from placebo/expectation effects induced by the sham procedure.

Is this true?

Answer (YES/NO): NO